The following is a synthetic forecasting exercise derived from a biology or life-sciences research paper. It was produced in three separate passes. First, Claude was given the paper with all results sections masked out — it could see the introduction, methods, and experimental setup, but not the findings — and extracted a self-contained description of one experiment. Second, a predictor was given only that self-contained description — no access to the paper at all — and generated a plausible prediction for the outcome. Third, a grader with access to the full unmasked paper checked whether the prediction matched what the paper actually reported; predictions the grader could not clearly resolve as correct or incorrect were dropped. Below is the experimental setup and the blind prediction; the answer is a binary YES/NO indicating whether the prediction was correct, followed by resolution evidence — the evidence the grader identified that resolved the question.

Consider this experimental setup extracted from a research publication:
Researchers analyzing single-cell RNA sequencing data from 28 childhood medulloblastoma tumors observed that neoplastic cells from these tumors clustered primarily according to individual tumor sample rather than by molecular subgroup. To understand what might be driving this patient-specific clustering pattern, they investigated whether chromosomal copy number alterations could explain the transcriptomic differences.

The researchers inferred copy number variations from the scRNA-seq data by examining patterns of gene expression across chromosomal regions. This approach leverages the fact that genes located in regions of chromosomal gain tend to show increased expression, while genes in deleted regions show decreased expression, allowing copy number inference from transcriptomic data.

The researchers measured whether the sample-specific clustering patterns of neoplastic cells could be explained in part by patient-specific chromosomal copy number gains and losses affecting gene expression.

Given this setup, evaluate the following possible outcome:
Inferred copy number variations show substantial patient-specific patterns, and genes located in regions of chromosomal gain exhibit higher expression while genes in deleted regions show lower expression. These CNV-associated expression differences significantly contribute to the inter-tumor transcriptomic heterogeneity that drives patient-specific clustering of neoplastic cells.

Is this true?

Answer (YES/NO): YES